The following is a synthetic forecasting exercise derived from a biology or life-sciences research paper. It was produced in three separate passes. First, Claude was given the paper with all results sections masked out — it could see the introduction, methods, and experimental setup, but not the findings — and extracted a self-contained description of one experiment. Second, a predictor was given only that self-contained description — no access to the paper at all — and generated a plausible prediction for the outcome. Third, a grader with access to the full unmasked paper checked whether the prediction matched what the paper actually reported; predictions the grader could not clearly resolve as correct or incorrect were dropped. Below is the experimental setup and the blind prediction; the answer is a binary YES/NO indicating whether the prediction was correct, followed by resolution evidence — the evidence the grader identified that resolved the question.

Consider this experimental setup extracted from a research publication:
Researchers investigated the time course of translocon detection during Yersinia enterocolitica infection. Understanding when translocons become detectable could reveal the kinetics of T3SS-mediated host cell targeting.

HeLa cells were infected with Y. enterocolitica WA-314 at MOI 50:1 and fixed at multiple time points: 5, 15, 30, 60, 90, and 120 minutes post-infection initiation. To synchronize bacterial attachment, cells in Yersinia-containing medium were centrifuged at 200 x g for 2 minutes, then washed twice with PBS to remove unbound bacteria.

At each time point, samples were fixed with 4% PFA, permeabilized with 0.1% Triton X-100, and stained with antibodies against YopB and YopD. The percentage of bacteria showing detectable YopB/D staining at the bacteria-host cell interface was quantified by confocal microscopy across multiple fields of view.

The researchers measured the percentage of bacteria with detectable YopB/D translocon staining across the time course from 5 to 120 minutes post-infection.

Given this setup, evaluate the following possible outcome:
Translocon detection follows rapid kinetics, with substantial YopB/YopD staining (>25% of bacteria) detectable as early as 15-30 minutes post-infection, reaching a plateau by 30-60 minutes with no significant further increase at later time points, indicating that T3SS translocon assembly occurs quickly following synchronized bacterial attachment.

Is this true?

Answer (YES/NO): NO